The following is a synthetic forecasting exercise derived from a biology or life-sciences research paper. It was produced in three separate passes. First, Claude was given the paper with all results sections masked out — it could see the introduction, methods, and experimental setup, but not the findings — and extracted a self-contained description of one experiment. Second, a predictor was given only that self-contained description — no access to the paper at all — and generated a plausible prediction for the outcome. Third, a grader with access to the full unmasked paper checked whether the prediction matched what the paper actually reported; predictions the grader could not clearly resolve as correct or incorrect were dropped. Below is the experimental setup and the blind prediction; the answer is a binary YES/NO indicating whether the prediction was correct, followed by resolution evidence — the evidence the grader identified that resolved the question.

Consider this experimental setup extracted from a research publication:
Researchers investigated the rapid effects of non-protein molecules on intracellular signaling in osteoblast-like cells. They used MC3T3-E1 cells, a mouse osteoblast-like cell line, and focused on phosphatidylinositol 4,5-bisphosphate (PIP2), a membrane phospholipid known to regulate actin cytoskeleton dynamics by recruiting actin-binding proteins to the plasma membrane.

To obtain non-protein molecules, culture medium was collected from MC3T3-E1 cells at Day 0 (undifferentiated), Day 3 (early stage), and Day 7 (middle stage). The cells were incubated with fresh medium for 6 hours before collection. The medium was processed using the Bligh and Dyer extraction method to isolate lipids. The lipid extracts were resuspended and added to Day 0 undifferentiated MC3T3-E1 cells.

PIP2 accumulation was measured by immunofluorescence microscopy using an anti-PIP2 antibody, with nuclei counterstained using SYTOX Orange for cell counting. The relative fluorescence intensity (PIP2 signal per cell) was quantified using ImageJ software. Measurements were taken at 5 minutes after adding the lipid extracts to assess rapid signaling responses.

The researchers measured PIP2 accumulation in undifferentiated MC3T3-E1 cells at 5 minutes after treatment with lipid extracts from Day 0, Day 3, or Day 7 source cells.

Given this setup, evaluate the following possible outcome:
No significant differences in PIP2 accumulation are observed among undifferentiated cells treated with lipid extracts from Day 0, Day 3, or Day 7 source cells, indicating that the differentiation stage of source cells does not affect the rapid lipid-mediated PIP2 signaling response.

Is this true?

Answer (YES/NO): NO